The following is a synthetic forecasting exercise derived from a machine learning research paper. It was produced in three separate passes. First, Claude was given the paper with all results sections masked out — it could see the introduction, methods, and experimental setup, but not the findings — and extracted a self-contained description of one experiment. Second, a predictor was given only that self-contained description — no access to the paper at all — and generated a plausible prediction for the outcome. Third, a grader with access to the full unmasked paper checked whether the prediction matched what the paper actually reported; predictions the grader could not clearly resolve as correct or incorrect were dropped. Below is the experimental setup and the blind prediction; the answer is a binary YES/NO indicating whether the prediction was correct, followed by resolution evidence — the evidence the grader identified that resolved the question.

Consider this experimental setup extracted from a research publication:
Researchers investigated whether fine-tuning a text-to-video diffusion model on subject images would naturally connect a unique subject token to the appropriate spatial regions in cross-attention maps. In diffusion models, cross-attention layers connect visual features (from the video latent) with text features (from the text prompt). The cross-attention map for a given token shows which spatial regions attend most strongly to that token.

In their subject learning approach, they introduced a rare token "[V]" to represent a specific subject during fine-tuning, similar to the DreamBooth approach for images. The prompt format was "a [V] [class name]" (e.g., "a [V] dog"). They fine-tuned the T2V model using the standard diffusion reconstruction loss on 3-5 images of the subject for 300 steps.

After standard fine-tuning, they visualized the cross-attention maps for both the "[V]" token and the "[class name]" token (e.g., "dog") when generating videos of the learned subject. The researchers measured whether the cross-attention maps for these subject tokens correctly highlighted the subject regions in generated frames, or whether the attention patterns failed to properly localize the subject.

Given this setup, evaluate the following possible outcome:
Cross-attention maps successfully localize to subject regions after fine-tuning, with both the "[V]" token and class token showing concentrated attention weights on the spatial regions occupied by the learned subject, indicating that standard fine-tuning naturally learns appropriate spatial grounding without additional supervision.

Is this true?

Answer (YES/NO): NO